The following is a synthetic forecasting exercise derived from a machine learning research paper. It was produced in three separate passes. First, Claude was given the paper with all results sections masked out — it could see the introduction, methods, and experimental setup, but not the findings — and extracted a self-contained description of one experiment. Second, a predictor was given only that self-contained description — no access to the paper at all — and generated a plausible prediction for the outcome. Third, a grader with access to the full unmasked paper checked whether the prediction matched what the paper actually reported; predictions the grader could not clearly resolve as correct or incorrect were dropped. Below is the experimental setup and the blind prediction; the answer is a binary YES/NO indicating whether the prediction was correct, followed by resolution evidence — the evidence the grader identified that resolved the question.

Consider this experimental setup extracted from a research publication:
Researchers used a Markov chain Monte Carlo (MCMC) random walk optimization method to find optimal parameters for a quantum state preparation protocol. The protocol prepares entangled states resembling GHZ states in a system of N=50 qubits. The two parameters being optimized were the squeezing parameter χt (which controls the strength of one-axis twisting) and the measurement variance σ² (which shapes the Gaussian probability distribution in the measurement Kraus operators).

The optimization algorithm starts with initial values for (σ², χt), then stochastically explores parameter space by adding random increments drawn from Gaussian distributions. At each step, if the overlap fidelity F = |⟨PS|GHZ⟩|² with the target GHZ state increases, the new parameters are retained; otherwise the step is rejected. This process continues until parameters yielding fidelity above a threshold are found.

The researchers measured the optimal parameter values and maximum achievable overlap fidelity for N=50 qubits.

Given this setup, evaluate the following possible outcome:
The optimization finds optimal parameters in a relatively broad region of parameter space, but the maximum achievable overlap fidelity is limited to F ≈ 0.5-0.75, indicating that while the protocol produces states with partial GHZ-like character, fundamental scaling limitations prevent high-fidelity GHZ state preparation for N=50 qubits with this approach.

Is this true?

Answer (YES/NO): NO